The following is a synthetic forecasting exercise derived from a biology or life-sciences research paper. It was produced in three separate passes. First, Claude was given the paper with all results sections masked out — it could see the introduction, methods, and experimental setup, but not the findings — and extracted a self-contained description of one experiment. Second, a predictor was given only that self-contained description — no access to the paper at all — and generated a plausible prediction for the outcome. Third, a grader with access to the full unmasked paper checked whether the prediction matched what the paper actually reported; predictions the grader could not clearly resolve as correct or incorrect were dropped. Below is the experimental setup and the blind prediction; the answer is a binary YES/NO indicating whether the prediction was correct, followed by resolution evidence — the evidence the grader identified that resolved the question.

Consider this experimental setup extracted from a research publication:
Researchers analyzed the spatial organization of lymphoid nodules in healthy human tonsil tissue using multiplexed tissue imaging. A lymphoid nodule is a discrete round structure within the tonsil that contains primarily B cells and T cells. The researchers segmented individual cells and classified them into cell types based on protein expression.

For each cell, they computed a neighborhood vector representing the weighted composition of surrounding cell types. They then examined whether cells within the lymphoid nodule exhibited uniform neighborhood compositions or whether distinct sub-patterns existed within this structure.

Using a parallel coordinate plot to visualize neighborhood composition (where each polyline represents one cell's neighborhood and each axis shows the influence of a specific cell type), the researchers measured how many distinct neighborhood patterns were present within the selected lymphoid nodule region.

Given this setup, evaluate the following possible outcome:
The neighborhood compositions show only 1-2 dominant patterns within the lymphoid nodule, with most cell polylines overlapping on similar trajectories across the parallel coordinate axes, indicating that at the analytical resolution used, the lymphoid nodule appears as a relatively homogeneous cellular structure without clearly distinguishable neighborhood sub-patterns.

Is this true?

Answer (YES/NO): NO